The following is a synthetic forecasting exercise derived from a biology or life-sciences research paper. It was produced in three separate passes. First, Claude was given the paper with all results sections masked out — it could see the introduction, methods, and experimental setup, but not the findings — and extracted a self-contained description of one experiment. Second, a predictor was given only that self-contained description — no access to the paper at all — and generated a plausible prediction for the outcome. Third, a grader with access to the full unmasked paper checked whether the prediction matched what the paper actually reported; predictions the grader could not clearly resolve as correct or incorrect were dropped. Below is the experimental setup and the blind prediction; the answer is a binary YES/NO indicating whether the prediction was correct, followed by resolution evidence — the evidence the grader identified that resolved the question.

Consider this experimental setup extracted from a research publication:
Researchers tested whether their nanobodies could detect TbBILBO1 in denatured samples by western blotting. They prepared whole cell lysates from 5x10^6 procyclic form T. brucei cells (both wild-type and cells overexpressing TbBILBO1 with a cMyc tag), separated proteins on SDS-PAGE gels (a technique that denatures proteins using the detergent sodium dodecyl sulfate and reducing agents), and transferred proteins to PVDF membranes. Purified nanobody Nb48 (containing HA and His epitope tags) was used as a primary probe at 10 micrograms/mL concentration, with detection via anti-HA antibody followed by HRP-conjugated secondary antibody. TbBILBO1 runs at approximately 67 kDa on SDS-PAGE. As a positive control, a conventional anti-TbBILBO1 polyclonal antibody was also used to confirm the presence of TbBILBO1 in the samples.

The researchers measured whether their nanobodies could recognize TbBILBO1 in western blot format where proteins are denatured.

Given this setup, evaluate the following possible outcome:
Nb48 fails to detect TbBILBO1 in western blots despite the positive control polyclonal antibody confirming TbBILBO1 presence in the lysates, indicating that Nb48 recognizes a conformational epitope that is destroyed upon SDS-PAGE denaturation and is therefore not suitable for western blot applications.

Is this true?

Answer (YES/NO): NO